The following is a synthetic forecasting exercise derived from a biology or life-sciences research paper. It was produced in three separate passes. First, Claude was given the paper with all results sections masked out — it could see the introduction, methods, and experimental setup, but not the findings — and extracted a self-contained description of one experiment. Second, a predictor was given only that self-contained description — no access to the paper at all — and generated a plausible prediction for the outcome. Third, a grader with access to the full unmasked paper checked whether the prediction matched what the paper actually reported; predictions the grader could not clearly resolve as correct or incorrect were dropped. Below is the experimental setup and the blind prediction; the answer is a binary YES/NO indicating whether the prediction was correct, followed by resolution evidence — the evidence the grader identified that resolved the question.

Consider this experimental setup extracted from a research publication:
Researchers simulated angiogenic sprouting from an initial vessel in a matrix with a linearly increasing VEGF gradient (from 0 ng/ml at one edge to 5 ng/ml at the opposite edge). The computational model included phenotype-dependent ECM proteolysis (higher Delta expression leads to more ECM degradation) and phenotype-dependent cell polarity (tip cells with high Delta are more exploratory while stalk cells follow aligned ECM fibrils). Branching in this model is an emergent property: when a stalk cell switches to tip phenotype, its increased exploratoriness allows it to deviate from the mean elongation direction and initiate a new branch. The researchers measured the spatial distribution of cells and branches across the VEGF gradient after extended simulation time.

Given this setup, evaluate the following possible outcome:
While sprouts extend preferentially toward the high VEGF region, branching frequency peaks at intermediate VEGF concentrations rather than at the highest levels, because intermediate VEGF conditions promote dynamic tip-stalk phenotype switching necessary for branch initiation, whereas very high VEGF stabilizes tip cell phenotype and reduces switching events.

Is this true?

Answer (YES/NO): NO